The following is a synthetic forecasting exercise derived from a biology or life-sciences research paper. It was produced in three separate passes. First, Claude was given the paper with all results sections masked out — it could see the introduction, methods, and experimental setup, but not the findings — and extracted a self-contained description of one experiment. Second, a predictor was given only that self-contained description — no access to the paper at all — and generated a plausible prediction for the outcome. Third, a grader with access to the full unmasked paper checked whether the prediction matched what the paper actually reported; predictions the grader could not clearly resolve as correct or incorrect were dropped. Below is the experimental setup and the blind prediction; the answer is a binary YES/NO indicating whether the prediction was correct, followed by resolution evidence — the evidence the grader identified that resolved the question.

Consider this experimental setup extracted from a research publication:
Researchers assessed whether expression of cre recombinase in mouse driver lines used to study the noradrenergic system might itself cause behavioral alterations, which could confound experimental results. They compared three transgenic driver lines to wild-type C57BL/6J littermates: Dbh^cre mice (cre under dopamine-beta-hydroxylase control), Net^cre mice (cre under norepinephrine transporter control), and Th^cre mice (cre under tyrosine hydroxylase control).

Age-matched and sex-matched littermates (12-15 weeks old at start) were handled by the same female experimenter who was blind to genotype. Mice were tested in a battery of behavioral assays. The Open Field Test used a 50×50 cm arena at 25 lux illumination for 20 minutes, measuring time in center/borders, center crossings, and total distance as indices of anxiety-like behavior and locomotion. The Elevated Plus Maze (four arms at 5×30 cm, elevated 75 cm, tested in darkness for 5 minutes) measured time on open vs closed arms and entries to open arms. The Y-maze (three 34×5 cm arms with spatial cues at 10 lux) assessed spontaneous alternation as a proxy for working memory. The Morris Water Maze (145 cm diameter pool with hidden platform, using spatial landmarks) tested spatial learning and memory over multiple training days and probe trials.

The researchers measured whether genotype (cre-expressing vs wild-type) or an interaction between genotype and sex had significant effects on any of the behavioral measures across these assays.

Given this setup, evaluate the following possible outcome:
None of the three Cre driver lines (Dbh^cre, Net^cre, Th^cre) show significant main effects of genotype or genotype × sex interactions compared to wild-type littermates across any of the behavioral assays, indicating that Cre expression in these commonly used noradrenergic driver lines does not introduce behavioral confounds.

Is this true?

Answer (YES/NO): YES